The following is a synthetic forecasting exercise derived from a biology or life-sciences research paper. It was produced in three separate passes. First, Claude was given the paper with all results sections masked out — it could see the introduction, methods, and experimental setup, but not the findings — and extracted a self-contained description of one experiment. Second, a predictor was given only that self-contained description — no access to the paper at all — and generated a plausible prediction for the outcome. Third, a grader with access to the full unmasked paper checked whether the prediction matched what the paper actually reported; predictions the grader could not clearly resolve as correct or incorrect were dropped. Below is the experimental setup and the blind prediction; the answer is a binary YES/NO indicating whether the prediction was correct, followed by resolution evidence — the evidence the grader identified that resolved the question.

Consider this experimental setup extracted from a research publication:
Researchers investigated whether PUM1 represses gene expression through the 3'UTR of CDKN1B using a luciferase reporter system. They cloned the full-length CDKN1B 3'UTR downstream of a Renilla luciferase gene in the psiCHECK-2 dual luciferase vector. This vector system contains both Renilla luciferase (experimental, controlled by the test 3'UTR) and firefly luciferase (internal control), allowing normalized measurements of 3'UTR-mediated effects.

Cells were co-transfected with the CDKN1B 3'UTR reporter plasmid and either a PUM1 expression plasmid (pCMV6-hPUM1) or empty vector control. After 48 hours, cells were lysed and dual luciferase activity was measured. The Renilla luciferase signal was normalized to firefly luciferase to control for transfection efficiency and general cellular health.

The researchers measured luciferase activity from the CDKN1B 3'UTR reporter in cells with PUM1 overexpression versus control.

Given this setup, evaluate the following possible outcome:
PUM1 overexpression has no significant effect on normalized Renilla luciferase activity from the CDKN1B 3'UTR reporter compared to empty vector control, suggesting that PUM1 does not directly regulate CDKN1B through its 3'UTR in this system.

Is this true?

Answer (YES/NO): NO